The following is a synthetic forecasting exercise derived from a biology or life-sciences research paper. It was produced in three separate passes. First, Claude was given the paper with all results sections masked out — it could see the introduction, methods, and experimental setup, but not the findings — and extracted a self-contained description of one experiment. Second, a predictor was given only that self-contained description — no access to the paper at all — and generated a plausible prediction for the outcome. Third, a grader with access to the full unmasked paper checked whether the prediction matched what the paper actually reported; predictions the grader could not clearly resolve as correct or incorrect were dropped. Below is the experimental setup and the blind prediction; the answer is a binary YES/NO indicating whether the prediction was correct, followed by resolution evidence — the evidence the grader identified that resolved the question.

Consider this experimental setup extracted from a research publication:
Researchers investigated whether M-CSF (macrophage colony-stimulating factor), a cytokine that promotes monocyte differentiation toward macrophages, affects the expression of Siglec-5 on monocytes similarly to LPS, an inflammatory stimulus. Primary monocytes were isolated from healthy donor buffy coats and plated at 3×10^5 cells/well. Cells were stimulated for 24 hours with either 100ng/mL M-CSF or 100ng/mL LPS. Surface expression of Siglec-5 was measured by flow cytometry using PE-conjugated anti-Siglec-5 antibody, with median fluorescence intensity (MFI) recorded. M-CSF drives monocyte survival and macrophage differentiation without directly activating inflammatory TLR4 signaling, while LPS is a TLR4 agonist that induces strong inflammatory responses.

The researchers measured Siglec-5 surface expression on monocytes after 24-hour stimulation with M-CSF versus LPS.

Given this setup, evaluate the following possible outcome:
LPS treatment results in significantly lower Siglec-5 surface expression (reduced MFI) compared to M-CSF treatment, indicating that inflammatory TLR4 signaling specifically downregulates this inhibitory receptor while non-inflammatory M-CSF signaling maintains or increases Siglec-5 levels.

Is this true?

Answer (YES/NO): NO